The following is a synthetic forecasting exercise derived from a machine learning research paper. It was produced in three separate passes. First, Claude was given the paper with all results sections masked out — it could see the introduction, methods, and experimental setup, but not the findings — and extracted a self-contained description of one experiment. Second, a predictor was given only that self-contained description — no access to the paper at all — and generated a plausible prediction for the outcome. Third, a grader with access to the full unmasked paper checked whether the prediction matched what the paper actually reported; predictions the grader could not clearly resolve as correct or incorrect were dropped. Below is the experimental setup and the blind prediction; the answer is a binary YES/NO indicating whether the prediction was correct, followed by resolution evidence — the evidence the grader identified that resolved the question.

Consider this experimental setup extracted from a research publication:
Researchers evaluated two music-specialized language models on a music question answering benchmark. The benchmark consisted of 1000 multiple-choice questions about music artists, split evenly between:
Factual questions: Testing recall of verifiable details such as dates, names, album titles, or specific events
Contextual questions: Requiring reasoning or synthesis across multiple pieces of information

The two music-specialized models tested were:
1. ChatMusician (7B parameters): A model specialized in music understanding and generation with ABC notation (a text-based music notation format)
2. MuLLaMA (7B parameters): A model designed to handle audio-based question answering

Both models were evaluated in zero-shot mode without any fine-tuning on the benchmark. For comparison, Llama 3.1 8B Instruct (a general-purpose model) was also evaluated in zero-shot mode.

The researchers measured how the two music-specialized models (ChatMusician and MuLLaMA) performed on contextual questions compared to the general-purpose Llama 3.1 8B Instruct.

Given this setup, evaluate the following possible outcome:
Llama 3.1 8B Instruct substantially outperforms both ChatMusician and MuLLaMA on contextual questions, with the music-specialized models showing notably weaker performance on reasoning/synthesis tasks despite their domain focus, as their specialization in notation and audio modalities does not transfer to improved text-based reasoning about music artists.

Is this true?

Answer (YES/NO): NO